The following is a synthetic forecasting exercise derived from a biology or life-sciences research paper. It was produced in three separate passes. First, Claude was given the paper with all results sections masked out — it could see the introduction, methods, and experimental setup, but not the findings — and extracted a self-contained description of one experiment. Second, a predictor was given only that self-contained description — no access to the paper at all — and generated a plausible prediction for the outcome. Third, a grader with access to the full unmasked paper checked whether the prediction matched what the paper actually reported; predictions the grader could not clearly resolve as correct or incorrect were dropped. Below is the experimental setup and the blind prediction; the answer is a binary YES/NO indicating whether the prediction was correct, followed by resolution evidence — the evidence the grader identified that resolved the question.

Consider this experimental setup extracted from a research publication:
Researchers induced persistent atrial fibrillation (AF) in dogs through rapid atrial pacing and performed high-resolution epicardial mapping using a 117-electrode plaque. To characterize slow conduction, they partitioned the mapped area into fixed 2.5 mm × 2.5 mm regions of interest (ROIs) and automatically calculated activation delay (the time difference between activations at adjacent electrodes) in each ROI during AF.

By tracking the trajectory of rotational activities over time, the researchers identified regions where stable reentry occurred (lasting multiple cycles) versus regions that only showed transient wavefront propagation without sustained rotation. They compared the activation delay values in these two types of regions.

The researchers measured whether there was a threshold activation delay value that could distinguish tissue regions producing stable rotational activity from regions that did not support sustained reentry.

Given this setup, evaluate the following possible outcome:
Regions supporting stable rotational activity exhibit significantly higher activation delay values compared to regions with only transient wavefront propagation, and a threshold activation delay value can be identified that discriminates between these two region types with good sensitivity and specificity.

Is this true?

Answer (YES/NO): YES